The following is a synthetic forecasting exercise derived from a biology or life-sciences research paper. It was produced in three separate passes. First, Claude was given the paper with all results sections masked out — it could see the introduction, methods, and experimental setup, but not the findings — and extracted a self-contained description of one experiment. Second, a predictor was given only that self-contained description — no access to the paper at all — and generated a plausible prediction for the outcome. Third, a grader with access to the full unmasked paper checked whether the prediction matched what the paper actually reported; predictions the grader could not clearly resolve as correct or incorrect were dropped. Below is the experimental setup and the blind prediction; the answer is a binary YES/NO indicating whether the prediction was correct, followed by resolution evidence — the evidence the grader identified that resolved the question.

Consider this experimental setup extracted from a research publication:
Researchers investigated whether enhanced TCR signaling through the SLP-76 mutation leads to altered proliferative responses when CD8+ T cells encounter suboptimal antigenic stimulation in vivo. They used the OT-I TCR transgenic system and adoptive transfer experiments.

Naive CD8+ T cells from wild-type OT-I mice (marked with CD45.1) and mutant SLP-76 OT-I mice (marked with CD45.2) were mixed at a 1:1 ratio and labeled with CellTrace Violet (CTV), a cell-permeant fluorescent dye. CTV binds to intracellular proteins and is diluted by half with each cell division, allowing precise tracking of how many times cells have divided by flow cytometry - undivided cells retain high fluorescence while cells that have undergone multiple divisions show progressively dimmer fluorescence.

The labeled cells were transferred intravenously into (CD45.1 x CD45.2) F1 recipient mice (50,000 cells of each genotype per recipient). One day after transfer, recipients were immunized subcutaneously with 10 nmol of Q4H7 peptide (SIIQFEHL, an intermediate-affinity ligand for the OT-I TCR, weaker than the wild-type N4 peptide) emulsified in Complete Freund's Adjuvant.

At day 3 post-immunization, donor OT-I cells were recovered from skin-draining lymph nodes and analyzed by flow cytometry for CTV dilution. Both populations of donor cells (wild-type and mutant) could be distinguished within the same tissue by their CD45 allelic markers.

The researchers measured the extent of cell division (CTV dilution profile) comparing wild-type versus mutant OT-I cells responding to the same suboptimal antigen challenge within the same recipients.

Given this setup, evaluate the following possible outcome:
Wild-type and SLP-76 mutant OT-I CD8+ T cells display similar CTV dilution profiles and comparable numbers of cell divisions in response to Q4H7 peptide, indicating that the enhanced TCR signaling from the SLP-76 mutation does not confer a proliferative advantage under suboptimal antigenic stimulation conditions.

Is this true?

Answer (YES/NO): NO